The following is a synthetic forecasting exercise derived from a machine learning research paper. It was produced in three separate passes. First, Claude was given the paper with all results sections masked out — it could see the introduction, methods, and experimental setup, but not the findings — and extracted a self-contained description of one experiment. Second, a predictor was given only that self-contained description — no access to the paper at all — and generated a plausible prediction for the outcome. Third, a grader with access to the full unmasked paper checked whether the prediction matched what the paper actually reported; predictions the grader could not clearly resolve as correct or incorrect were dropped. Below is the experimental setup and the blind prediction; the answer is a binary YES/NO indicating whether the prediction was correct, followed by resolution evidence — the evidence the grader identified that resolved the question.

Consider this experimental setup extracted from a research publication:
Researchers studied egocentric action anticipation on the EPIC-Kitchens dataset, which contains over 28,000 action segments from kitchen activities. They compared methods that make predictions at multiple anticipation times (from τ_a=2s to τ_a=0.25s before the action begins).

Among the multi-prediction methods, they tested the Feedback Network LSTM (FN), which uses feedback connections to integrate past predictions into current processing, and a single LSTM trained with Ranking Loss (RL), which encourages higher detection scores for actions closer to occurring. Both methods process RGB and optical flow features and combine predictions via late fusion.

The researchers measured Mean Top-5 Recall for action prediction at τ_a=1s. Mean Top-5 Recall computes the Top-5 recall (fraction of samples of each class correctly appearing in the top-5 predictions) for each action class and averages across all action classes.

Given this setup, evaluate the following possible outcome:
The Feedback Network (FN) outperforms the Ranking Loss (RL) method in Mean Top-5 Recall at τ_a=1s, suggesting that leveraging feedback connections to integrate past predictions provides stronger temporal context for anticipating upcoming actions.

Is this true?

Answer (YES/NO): NO